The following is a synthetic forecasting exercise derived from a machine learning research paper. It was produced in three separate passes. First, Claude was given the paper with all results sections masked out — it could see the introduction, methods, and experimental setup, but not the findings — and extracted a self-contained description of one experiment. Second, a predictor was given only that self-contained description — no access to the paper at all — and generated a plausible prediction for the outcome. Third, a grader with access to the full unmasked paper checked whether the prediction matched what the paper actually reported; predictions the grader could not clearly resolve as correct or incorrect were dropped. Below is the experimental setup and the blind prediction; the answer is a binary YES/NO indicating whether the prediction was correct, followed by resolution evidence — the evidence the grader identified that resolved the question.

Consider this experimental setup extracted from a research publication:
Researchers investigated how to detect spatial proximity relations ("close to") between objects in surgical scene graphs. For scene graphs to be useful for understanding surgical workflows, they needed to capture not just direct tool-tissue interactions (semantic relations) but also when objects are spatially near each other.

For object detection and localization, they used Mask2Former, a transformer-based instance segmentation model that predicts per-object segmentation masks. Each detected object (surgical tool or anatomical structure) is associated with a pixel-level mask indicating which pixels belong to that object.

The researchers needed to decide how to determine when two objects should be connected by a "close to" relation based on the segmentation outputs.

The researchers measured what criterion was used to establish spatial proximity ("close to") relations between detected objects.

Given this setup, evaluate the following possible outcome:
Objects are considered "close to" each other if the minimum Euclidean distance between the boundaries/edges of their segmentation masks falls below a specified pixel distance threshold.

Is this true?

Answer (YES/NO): NO